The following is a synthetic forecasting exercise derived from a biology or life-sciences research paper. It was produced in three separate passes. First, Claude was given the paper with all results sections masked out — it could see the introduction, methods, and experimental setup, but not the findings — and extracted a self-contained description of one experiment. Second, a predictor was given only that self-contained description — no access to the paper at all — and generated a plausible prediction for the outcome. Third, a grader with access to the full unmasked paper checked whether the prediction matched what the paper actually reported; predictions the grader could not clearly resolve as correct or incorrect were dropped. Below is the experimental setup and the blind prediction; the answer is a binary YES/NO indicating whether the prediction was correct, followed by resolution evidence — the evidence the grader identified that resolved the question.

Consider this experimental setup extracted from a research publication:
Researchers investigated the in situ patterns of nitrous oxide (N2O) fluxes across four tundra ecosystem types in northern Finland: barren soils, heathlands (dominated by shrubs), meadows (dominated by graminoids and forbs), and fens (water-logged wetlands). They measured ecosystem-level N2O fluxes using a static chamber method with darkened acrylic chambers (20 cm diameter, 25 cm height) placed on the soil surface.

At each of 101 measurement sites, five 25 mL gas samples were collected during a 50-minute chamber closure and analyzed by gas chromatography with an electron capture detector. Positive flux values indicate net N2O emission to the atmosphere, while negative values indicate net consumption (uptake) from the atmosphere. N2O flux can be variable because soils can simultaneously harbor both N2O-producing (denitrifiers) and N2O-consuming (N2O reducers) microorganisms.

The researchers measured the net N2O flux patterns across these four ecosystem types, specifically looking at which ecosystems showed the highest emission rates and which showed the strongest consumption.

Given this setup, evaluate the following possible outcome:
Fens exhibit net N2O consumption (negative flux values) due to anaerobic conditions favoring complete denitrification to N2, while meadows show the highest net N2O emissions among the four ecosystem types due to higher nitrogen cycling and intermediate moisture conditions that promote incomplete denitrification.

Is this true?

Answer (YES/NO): NO